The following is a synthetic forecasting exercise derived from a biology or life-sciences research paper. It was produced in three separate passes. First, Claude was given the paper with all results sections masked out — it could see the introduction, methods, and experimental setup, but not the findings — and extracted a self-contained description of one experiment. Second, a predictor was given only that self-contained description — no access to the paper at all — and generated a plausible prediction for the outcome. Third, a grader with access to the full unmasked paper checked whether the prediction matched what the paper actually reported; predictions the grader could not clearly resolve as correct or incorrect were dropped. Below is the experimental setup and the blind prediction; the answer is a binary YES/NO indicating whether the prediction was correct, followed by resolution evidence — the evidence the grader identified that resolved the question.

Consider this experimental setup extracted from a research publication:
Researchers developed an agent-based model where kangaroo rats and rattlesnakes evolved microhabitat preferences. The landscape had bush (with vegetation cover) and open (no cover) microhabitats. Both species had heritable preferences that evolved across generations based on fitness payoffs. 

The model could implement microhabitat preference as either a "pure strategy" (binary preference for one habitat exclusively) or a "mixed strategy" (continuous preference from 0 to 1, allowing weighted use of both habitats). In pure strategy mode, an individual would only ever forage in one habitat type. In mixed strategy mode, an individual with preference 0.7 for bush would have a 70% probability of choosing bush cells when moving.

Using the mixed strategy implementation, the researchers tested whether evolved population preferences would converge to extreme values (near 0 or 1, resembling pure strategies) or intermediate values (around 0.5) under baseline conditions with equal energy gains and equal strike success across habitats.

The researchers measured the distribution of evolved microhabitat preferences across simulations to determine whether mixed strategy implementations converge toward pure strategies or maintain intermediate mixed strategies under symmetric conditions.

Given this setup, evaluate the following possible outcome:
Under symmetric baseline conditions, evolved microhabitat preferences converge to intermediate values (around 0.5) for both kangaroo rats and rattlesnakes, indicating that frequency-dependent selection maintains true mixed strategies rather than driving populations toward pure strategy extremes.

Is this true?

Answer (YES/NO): NO